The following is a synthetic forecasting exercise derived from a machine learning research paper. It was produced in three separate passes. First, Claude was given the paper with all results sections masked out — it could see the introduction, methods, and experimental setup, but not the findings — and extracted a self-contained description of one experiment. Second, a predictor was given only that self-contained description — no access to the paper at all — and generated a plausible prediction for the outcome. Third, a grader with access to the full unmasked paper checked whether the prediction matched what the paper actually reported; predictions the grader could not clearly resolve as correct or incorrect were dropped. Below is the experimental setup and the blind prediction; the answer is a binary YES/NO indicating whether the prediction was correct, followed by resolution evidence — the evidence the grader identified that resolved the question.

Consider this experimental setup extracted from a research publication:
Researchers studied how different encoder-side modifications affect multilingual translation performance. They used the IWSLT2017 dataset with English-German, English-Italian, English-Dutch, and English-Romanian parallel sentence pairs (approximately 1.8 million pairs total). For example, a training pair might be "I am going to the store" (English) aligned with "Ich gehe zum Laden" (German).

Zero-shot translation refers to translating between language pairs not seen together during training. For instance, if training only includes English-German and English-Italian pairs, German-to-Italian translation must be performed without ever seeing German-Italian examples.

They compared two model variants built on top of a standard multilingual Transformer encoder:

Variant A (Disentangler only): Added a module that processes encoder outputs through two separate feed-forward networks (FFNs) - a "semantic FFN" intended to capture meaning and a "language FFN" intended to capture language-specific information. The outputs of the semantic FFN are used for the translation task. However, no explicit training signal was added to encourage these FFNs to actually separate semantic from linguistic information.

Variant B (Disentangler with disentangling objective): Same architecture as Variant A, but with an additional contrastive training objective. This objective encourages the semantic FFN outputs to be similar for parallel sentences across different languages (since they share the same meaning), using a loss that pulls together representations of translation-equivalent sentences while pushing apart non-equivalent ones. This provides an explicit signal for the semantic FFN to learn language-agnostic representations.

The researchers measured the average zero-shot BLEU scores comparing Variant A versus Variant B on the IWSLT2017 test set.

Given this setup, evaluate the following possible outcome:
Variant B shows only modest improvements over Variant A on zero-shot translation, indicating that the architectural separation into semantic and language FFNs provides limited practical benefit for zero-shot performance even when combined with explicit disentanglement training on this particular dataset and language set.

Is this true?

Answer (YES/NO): NO